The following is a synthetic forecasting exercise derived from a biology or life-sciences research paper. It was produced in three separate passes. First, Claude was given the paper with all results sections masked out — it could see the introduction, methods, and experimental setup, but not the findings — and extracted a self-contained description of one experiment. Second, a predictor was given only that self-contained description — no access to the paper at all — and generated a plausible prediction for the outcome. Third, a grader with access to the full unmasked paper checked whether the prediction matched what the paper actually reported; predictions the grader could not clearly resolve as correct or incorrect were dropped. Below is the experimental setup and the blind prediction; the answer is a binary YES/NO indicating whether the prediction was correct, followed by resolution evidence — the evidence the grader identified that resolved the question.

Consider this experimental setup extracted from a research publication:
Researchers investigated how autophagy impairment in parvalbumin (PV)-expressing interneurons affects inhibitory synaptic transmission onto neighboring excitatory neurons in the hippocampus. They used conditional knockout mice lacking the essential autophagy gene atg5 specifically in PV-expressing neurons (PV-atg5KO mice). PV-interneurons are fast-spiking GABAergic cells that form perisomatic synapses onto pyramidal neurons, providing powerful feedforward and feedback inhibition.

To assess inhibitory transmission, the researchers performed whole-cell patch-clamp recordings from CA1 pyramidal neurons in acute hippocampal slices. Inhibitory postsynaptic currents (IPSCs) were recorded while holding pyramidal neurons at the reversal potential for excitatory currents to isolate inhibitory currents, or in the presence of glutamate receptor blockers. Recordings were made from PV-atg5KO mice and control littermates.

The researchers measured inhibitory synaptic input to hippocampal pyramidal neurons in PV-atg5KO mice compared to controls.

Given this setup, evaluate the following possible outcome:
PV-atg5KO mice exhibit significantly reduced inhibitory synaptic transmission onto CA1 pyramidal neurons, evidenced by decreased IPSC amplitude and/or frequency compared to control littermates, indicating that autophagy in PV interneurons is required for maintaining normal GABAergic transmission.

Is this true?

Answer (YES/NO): YES